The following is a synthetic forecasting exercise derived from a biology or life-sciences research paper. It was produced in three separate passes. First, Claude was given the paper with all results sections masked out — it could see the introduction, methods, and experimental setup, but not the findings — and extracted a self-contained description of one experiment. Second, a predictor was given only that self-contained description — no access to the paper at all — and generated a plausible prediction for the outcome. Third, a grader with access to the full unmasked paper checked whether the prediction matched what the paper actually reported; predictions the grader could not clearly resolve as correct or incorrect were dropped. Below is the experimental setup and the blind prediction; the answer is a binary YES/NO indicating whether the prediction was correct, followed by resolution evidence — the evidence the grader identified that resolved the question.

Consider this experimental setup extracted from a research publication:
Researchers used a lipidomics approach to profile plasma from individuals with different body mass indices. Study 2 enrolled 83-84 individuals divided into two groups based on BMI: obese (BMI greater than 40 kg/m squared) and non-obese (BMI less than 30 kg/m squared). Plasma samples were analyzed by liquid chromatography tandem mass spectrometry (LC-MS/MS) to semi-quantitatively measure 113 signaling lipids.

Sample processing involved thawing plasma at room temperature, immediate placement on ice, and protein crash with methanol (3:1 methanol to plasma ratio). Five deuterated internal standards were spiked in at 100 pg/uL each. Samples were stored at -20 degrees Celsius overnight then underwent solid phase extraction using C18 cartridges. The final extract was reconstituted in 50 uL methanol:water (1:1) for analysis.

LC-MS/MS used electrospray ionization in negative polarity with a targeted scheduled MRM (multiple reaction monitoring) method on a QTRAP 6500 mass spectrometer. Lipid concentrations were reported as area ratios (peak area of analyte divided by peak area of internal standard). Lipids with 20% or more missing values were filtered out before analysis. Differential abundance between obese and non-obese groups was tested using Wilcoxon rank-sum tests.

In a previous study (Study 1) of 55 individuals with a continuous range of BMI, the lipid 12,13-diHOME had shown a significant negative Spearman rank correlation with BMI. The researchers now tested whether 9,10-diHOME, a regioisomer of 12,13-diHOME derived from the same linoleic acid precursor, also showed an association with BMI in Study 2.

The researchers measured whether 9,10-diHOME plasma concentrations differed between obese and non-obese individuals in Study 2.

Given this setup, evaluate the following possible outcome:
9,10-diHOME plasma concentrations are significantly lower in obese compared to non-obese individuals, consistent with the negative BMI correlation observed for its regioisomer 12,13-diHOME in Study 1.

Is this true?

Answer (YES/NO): YES